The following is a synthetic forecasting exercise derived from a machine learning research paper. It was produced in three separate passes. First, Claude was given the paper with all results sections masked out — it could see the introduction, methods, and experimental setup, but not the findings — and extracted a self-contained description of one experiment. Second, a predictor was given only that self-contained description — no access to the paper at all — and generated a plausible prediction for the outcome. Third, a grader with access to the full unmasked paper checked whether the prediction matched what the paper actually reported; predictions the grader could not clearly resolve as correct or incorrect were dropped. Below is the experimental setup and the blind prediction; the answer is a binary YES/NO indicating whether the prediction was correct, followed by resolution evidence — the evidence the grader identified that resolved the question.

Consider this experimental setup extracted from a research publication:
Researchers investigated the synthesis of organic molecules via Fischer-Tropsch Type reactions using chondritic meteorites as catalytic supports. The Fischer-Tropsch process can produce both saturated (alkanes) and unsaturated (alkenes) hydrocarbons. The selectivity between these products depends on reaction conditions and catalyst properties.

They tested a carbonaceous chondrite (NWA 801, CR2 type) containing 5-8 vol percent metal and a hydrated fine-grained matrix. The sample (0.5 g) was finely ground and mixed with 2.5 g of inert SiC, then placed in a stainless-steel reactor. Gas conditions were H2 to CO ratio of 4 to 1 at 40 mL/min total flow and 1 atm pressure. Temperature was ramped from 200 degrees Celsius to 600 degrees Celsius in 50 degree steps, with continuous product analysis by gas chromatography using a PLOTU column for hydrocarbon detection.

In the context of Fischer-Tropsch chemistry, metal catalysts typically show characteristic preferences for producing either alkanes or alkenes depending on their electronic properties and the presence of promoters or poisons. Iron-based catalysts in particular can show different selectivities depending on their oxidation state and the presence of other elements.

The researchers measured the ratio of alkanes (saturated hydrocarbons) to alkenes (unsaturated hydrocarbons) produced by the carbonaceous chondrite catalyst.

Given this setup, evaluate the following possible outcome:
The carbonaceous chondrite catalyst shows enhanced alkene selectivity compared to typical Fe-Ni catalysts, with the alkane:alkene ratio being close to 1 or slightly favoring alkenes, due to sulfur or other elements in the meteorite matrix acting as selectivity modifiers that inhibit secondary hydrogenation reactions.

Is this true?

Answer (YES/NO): NO